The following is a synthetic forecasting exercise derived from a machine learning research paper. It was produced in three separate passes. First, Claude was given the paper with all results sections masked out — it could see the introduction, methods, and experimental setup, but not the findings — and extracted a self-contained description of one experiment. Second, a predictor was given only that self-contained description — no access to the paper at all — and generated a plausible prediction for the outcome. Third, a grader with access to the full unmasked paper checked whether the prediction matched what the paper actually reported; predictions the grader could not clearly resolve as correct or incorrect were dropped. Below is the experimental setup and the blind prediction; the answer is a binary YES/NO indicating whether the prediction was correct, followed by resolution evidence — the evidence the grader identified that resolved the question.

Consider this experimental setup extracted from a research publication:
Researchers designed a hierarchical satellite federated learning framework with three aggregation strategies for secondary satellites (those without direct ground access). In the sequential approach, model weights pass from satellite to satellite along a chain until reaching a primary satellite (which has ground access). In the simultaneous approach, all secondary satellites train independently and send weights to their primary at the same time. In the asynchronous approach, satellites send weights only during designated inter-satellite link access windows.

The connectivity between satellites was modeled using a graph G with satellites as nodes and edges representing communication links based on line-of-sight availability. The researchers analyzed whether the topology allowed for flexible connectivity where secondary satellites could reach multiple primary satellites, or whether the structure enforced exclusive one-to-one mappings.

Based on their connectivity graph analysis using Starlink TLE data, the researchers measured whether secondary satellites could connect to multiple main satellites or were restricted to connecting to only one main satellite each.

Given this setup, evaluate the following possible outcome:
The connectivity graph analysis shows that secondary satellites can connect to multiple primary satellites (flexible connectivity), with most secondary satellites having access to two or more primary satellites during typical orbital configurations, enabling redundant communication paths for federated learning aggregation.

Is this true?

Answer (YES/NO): NO